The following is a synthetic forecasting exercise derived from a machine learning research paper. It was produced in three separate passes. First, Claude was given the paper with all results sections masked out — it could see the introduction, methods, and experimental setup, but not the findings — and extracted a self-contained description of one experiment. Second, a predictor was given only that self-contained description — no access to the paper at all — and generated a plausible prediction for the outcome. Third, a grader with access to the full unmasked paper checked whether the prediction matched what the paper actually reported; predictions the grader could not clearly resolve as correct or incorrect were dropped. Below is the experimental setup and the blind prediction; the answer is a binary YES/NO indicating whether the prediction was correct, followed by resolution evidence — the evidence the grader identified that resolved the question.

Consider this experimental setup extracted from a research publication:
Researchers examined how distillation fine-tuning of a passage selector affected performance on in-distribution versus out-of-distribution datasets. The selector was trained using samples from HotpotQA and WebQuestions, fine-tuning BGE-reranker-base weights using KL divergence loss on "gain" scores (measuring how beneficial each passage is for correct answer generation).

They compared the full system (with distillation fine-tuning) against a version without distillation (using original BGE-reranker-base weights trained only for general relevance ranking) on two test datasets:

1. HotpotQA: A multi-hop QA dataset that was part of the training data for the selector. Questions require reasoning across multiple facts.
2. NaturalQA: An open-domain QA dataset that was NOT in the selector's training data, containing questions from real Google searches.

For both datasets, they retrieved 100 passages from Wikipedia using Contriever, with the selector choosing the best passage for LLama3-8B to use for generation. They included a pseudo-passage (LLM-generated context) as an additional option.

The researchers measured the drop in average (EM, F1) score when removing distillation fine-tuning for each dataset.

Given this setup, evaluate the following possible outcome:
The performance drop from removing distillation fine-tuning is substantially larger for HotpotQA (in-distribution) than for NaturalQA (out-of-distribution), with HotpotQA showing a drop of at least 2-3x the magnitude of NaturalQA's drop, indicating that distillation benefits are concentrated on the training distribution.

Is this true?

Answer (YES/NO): NO